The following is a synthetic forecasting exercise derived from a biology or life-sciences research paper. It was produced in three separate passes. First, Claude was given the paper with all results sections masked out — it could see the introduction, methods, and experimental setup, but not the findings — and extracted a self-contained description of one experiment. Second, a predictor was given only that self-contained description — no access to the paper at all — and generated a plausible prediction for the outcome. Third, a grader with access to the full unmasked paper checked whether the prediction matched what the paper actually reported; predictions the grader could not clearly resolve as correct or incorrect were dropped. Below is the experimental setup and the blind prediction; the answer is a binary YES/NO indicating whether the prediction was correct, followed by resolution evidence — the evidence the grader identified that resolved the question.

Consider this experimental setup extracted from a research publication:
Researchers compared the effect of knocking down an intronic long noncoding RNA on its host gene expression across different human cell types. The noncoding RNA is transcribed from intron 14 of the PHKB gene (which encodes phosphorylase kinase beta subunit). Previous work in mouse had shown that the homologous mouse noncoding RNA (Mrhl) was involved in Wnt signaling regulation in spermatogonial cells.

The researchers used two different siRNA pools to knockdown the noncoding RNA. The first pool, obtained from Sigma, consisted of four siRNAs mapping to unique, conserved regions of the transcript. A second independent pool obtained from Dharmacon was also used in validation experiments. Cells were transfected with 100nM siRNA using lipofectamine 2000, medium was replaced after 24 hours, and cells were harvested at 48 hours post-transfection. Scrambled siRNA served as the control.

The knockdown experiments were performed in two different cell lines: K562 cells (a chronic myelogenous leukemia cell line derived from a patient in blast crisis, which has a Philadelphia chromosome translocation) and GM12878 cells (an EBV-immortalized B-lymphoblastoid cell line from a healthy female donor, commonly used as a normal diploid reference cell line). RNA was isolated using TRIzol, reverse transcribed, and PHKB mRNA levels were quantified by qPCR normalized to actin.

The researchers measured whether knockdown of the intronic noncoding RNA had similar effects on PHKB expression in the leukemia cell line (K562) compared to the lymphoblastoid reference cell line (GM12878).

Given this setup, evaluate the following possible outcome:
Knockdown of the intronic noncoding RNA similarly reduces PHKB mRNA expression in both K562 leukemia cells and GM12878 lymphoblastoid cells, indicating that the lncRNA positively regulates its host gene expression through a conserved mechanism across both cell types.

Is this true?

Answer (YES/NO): NO